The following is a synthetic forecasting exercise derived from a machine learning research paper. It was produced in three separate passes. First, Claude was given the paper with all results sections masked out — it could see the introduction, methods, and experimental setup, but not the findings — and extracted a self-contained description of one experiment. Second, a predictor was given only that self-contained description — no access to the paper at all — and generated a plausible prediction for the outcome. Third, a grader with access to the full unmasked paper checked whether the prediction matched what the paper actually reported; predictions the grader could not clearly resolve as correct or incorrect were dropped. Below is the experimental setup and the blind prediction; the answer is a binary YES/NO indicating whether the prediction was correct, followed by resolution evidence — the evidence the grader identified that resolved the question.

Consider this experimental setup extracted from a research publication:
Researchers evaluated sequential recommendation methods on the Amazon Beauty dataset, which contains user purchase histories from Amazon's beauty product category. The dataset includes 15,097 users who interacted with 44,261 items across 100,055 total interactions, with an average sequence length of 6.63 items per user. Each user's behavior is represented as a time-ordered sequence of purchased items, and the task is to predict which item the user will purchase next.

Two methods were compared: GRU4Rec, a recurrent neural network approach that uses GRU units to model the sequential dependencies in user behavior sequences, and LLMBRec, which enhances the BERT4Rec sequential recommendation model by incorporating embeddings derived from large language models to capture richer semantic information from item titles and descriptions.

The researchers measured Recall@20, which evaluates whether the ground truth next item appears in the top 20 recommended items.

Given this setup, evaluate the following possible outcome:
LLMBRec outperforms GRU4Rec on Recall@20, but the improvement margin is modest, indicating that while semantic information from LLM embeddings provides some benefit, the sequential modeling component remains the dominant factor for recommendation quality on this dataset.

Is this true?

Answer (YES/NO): NO